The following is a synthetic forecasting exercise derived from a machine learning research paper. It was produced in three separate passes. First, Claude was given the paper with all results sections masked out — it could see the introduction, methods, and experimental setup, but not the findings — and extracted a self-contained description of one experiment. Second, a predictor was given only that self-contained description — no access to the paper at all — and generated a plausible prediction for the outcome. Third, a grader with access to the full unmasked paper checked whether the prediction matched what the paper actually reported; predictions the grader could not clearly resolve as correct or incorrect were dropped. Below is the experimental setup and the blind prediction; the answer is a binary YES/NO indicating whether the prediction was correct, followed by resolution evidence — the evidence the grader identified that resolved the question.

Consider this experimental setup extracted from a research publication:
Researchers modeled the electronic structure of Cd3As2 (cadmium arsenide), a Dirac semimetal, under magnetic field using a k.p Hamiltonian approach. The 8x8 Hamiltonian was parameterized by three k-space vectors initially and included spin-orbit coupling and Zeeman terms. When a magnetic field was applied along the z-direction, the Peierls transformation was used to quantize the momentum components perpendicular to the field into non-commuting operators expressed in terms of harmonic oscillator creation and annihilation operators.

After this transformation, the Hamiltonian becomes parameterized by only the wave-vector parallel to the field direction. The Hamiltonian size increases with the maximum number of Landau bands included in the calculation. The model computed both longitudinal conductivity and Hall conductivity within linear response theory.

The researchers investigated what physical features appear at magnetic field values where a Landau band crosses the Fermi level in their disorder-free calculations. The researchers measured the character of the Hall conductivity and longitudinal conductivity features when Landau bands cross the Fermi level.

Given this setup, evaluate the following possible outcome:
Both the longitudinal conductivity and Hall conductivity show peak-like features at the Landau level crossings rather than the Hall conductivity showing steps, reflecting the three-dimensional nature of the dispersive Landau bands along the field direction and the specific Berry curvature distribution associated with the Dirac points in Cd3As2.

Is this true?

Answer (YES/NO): NO